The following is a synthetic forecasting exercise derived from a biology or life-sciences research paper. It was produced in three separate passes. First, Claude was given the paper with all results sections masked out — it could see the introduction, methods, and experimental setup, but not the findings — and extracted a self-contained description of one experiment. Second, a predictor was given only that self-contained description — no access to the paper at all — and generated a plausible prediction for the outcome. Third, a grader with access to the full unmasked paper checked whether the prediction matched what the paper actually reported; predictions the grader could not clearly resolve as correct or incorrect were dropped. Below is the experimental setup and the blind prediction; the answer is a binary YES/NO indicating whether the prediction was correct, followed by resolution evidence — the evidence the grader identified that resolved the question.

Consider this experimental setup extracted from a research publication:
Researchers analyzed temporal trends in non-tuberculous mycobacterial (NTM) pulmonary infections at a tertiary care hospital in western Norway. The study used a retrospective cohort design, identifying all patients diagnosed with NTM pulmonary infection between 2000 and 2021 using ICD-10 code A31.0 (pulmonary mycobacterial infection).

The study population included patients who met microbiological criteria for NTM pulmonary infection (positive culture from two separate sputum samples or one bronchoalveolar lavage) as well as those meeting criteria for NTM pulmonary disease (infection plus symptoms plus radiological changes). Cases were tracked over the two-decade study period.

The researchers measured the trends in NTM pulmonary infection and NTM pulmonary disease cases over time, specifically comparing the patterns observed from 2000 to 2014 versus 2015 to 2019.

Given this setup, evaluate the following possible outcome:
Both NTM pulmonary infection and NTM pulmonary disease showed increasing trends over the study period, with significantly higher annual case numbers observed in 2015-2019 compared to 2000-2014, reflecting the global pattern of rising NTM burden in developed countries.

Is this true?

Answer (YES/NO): NO